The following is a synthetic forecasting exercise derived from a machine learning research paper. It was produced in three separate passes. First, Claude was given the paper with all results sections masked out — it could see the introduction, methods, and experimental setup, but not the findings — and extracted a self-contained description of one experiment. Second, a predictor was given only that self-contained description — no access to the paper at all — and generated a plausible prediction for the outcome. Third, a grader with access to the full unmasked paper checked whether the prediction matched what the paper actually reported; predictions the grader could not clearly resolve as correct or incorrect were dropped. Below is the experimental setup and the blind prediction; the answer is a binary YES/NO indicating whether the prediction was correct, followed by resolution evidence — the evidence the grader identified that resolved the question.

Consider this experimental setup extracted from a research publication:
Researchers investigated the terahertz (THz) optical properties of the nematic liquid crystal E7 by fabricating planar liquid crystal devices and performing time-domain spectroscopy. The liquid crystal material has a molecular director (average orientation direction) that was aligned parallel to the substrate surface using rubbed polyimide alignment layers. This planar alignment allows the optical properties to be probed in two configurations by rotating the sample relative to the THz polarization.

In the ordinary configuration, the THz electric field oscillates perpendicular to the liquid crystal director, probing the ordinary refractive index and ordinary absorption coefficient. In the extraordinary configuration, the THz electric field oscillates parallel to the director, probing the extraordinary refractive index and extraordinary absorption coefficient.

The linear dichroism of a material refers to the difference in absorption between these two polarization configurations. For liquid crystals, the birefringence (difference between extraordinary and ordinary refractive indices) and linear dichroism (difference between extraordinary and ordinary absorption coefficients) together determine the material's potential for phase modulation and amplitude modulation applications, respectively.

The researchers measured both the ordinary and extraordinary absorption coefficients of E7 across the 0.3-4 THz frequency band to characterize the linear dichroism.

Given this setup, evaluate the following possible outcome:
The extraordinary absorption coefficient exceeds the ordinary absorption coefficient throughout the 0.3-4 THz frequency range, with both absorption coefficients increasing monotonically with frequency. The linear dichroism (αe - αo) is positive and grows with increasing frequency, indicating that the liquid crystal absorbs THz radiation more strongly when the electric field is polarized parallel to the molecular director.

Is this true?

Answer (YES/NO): NO